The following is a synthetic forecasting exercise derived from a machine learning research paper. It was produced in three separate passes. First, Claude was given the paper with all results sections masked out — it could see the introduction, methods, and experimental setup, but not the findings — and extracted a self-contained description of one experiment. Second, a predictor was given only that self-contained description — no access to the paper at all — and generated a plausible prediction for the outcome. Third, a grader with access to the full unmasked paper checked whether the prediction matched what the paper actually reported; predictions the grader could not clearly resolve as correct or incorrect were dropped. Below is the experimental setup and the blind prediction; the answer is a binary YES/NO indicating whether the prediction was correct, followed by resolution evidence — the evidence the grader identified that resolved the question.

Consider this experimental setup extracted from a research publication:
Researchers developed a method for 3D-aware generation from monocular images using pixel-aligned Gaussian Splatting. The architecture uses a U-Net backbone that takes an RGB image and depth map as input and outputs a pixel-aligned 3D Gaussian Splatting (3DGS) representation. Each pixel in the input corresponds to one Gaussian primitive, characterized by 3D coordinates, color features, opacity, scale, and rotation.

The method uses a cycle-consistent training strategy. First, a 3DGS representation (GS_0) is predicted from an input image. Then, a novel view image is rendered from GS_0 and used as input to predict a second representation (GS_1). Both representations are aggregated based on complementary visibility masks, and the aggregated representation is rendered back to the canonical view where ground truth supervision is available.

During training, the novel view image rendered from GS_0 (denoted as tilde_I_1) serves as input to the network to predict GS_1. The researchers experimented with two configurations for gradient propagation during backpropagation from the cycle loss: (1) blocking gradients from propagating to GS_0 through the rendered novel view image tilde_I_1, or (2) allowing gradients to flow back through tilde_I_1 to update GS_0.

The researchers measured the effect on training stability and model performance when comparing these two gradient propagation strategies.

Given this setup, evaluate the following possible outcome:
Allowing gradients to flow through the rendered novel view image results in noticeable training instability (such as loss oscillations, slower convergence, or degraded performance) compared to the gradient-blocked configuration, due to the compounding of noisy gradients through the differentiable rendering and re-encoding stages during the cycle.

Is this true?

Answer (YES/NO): NO